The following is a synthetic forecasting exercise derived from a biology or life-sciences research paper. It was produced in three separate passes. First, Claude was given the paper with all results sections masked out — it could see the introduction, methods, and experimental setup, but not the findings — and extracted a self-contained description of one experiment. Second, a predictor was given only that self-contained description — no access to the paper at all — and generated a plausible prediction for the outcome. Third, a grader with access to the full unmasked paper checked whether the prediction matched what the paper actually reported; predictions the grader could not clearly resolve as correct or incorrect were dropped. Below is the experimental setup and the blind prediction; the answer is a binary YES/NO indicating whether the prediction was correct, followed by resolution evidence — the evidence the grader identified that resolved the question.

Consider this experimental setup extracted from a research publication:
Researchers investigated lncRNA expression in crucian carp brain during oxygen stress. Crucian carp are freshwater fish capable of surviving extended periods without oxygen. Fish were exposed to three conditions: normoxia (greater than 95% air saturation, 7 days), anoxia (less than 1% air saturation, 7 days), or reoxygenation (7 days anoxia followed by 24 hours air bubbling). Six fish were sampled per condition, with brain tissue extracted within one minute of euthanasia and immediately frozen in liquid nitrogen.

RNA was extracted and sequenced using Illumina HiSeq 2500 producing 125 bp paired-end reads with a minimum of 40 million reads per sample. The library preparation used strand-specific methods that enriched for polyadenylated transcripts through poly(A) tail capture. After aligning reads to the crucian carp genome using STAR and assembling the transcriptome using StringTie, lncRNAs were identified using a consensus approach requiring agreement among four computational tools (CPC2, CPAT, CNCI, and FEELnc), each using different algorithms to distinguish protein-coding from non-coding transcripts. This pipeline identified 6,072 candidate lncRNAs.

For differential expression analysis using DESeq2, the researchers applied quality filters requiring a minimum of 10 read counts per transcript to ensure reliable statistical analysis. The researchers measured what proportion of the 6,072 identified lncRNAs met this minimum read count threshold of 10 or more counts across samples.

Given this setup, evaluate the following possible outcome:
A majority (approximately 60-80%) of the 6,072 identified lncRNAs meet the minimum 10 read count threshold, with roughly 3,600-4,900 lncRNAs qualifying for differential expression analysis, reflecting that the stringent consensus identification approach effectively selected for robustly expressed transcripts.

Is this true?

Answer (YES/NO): NO